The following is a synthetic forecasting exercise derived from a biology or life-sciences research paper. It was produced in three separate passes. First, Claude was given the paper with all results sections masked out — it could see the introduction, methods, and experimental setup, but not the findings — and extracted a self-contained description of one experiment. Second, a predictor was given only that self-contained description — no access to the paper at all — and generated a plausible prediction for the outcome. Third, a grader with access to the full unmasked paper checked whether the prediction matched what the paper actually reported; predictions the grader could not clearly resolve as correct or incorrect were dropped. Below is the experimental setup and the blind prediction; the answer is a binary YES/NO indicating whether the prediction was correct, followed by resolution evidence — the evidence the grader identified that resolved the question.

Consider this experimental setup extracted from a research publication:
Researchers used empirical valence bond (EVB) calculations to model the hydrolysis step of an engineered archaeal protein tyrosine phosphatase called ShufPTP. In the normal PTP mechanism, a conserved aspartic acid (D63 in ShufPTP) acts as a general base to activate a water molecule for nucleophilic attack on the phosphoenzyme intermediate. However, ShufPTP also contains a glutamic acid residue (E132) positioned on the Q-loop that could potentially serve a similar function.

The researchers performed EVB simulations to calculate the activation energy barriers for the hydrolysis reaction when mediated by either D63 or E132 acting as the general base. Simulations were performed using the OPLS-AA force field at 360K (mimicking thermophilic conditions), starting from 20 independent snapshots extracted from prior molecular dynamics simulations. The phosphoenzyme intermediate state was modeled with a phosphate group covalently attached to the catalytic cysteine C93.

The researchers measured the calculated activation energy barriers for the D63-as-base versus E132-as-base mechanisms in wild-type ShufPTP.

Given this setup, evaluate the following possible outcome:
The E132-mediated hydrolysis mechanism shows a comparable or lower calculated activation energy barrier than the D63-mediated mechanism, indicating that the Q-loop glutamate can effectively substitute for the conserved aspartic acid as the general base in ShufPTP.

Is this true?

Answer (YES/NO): NO